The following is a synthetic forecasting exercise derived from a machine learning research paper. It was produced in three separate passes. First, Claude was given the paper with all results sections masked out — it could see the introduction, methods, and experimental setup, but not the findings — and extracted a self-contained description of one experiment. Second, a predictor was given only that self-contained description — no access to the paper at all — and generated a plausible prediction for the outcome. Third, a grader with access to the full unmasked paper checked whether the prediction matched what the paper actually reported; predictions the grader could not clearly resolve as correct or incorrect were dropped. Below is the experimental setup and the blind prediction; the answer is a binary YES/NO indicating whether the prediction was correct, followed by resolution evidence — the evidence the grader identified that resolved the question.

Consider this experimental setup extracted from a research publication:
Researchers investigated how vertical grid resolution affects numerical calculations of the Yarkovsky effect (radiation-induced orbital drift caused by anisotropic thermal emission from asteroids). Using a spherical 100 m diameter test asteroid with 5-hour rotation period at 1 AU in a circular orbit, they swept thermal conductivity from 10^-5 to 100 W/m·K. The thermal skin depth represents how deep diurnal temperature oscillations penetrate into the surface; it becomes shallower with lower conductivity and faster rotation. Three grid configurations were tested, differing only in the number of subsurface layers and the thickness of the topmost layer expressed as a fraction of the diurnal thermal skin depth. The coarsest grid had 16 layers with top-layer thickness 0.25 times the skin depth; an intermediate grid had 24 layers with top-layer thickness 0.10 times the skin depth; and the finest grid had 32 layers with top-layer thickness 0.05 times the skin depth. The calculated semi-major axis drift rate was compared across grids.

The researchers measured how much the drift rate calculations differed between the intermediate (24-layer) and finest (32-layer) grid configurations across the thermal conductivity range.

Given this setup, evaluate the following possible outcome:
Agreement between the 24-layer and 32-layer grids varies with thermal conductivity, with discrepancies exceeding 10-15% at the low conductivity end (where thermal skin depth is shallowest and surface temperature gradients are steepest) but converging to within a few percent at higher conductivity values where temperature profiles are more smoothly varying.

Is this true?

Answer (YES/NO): NO